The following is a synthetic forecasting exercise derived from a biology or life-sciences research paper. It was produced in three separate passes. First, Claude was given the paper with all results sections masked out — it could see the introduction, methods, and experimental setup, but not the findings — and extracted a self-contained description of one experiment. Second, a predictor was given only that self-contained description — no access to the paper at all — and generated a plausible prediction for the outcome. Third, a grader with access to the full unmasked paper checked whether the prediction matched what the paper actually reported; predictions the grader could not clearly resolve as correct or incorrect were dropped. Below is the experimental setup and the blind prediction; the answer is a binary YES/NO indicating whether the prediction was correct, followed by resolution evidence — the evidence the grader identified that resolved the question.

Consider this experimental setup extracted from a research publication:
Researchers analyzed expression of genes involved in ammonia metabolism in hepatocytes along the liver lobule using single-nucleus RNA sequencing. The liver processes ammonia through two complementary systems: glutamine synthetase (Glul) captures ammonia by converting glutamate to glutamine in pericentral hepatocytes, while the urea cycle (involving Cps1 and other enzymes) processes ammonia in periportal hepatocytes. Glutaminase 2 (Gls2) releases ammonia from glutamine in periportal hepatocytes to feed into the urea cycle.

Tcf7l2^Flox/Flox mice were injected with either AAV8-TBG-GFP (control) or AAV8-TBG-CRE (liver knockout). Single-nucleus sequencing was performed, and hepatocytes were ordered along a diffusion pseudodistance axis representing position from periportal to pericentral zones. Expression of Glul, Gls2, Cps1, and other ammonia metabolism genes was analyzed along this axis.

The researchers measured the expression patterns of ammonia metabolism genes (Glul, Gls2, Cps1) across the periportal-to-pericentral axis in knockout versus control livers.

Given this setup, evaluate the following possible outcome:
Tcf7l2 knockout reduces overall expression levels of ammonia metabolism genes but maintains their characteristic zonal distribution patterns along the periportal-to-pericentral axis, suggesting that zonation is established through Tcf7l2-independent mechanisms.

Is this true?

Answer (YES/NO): NO